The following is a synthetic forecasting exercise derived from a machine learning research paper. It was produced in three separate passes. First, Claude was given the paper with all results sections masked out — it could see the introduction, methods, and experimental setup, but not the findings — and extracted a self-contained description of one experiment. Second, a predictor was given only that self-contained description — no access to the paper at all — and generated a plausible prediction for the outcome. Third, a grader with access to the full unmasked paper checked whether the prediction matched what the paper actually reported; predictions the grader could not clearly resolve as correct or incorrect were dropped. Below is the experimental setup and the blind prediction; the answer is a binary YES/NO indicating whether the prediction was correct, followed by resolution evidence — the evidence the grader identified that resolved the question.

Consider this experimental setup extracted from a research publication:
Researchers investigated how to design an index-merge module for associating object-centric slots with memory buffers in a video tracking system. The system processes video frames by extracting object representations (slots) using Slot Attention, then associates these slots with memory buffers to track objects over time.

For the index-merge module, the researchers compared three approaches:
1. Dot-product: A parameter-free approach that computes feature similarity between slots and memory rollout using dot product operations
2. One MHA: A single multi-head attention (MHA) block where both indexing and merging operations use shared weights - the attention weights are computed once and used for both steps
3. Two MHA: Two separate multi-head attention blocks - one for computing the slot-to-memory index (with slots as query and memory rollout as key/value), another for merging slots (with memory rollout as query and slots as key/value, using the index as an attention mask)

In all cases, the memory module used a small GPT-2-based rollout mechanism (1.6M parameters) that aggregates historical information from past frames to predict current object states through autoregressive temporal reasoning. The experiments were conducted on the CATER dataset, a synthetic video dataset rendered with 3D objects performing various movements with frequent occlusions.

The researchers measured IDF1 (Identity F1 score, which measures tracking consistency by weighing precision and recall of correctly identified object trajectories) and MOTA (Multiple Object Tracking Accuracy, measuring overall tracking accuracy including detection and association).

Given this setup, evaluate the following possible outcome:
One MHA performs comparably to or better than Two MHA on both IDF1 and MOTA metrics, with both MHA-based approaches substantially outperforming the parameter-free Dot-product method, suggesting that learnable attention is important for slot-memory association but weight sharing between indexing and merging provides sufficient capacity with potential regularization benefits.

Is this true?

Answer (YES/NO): NO